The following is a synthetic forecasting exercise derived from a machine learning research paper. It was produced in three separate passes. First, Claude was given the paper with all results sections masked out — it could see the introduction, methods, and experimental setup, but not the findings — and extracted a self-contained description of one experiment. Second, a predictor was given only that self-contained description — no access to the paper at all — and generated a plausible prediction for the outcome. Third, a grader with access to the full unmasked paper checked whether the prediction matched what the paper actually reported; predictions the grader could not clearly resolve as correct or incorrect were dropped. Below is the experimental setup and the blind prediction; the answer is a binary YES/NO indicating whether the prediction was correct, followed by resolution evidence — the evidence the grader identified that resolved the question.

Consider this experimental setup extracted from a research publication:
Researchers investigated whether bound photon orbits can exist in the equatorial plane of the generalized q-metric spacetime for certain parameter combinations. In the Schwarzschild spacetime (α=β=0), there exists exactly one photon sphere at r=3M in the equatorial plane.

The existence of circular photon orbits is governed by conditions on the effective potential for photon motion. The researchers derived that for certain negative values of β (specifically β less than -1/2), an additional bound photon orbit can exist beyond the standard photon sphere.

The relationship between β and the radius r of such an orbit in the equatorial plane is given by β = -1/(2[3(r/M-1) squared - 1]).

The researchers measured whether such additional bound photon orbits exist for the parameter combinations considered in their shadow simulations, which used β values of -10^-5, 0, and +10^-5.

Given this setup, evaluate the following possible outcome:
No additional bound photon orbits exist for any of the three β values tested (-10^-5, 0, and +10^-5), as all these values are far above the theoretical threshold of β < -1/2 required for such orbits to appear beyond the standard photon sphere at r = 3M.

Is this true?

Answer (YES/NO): YES